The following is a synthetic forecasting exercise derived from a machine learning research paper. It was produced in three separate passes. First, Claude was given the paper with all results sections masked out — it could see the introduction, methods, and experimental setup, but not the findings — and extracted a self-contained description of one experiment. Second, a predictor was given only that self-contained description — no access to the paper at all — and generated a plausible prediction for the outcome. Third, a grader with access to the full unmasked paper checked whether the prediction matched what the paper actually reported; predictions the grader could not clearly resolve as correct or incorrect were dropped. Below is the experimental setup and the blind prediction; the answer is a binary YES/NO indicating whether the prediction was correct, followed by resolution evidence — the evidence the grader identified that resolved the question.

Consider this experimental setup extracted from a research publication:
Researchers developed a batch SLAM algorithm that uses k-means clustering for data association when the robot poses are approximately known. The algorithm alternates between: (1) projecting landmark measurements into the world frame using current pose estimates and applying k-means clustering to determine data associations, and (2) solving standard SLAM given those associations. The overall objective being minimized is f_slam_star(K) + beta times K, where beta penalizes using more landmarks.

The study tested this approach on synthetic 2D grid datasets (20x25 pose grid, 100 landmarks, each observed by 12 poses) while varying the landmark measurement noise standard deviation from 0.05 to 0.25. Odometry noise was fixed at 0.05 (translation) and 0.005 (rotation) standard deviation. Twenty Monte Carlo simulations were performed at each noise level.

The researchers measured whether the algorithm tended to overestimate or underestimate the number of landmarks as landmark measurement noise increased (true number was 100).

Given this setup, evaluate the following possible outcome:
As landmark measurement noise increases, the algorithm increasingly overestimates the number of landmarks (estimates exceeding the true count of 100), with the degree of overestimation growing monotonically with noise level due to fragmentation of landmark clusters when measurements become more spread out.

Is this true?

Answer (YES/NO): NO